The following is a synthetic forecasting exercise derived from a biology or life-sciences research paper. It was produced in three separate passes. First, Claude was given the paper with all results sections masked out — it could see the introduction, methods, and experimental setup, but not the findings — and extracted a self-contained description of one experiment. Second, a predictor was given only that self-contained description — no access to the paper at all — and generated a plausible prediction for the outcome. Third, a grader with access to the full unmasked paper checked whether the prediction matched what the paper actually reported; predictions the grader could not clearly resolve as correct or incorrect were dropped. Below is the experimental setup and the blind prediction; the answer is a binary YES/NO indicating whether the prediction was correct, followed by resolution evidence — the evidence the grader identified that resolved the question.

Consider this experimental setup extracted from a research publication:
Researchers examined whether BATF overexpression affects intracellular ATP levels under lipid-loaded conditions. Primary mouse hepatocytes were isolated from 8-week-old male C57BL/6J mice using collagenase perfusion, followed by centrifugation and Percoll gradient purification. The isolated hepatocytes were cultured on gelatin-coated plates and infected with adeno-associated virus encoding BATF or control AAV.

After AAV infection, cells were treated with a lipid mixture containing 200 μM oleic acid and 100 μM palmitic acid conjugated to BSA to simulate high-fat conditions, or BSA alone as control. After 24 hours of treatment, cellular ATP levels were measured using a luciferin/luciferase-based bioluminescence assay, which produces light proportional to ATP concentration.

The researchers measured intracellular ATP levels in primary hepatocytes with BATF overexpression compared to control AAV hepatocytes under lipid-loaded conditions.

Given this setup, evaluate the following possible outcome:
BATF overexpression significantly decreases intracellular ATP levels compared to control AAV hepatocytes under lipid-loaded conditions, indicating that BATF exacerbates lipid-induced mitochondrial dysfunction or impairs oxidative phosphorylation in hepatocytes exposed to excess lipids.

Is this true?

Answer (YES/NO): NO